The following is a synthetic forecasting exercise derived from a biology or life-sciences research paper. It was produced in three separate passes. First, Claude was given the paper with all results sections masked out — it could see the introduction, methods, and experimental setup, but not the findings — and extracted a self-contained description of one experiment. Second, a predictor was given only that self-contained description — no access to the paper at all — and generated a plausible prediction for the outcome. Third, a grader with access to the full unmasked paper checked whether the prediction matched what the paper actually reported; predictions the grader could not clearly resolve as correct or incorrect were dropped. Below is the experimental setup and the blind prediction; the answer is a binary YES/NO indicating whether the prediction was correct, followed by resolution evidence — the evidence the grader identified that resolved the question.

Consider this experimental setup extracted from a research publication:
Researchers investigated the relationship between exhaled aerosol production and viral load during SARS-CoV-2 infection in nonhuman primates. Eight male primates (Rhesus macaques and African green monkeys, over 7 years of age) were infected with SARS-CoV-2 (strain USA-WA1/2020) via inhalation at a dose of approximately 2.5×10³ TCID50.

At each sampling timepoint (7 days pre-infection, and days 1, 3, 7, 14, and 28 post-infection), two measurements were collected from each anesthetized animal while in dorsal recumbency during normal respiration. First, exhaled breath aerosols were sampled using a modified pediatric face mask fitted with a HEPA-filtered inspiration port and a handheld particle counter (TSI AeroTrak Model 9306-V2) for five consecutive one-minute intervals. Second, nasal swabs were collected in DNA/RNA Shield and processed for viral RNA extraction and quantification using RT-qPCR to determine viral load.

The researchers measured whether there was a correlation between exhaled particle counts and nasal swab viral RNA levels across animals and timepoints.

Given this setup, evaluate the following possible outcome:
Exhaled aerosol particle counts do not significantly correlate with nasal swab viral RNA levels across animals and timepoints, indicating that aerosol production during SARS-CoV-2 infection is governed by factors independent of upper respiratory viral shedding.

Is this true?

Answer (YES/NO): NO